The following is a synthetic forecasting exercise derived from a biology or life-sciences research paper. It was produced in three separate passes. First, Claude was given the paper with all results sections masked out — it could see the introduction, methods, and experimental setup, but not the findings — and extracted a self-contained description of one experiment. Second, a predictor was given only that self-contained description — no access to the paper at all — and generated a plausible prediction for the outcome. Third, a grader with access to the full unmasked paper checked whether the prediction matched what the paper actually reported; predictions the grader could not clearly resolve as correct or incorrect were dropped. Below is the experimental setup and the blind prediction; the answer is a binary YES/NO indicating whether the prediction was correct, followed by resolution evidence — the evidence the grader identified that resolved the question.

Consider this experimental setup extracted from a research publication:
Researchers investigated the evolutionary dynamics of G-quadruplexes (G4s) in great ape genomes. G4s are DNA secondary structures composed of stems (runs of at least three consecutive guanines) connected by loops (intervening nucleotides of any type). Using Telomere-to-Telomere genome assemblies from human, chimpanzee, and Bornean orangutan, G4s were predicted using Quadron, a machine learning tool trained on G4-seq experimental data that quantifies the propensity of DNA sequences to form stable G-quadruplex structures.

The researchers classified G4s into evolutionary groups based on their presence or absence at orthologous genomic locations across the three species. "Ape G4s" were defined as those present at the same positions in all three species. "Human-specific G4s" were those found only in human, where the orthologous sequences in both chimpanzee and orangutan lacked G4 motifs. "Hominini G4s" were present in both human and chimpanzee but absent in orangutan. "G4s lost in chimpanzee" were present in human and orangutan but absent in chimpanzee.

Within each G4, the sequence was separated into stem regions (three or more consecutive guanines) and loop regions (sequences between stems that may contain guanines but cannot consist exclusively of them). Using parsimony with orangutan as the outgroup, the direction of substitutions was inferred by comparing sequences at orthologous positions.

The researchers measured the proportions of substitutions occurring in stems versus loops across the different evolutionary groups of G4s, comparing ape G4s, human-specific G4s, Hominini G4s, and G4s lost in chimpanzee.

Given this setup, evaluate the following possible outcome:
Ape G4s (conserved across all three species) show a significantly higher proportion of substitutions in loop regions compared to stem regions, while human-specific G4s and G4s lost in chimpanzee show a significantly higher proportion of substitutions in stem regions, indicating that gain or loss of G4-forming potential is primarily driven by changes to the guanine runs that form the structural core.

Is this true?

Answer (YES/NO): YES